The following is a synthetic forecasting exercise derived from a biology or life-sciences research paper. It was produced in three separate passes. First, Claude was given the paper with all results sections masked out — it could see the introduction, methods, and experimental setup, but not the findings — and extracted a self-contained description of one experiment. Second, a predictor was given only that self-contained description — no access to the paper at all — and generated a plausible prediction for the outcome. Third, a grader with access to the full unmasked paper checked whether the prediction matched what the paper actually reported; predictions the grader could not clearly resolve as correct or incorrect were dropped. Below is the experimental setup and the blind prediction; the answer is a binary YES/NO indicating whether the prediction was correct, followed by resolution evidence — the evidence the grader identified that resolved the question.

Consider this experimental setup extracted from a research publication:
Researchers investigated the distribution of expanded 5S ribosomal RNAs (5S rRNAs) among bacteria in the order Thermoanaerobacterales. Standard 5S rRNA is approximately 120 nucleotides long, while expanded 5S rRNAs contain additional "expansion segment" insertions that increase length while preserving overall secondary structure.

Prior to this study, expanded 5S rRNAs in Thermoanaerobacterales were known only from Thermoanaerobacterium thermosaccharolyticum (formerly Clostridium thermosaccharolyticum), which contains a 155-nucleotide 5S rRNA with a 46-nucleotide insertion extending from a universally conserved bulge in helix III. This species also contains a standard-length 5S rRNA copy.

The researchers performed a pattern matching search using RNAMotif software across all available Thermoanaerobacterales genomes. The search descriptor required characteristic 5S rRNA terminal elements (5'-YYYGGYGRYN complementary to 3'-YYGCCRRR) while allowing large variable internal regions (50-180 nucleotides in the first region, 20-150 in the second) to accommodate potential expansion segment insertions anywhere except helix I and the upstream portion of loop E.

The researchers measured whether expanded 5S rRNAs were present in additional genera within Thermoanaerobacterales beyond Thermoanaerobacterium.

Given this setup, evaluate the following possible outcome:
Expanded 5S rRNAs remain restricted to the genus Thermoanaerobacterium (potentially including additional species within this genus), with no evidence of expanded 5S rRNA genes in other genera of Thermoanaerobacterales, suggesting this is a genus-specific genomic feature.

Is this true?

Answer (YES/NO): NO